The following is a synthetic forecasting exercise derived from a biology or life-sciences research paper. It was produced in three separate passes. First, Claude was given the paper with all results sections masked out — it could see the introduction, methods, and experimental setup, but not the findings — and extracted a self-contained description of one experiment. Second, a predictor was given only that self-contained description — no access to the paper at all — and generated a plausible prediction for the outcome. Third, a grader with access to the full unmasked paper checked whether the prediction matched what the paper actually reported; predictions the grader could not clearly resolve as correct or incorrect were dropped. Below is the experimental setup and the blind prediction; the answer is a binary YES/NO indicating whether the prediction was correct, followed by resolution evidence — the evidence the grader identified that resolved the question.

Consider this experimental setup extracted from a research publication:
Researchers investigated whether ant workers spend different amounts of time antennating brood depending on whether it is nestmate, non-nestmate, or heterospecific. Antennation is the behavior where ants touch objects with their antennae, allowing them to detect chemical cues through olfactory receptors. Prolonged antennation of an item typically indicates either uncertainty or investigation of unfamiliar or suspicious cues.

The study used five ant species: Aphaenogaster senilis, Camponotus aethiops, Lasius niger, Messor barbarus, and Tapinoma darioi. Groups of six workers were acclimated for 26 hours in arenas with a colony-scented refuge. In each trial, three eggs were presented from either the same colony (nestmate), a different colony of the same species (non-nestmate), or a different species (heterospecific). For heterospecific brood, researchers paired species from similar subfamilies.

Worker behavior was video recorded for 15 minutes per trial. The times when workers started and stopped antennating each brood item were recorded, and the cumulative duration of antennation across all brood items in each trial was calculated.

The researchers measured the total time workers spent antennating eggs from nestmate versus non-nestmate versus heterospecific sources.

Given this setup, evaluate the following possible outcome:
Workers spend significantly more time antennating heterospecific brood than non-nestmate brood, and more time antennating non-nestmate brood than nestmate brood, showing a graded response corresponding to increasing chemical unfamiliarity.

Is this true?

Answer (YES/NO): NO